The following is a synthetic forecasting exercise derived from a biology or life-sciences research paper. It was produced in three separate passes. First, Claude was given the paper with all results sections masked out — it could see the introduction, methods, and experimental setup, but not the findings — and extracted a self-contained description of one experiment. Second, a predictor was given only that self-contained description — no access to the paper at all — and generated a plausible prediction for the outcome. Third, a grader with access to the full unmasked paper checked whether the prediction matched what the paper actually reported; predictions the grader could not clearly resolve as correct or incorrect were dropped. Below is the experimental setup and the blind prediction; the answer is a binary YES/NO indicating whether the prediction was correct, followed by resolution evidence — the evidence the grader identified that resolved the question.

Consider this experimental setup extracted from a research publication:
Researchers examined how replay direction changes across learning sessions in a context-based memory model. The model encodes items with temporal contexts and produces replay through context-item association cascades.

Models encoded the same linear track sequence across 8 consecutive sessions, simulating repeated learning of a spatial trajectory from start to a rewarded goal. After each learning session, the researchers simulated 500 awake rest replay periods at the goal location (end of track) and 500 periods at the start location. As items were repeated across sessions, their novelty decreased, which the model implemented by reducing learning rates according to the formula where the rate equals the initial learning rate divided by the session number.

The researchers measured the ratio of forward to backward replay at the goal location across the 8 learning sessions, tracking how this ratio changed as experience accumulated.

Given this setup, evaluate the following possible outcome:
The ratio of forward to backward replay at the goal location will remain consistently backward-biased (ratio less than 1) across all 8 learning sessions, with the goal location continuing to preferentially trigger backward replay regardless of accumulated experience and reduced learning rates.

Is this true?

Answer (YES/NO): YES